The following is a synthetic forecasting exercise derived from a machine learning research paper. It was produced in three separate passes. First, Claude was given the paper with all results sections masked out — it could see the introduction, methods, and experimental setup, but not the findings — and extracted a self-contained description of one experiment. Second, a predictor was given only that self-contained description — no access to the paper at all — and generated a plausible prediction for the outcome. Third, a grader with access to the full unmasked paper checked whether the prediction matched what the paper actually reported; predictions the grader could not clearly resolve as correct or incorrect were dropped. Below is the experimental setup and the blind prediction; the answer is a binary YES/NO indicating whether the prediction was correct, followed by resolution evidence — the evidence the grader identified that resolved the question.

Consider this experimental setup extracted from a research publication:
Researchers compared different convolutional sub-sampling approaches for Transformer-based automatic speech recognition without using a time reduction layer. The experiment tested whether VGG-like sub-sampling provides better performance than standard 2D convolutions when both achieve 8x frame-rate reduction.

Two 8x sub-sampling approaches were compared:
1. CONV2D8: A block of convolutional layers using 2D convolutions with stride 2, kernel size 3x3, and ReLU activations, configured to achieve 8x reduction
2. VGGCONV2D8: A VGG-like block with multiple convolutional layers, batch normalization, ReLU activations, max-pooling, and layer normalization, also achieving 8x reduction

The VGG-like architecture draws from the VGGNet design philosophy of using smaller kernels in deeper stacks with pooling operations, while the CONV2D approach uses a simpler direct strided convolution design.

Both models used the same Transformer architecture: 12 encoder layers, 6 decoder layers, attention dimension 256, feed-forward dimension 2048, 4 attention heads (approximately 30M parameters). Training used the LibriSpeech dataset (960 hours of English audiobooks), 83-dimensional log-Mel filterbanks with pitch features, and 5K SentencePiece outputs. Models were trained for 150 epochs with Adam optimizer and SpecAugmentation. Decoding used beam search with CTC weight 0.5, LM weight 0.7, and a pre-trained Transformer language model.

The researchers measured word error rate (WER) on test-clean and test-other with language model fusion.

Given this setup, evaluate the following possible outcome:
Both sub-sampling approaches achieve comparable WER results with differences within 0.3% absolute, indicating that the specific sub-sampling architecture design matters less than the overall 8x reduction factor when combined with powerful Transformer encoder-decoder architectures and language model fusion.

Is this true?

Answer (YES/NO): NO